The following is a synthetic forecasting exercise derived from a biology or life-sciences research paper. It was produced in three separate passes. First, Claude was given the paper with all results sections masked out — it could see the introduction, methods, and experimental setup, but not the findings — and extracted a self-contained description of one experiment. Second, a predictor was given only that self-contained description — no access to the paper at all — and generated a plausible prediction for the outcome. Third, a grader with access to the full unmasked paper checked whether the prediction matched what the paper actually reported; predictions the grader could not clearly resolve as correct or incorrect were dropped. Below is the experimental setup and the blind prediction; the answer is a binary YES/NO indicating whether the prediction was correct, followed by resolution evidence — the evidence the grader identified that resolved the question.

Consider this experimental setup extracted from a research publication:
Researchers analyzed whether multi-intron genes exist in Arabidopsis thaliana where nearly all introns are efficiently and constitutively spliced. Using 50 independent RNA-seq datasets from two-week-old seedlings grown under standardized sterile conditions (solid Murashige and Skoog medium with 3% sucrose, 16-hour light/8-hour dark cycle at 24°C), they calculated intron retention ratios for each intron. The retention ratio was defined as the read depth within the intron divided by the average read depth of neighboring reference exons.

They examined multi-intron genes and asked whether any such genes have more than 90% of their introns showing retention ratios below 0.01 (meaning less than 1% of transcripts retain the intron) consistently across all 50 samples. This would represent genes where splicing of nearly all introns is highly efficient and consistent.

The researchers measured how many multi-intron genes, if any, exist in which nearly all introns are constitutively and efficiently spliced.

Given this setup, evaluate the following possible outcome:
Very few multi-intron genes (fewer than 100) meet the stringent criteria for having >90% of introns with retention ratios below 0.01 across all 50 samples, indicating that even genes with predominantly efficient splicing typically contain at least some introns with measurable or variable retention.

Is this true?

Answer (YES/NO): YES